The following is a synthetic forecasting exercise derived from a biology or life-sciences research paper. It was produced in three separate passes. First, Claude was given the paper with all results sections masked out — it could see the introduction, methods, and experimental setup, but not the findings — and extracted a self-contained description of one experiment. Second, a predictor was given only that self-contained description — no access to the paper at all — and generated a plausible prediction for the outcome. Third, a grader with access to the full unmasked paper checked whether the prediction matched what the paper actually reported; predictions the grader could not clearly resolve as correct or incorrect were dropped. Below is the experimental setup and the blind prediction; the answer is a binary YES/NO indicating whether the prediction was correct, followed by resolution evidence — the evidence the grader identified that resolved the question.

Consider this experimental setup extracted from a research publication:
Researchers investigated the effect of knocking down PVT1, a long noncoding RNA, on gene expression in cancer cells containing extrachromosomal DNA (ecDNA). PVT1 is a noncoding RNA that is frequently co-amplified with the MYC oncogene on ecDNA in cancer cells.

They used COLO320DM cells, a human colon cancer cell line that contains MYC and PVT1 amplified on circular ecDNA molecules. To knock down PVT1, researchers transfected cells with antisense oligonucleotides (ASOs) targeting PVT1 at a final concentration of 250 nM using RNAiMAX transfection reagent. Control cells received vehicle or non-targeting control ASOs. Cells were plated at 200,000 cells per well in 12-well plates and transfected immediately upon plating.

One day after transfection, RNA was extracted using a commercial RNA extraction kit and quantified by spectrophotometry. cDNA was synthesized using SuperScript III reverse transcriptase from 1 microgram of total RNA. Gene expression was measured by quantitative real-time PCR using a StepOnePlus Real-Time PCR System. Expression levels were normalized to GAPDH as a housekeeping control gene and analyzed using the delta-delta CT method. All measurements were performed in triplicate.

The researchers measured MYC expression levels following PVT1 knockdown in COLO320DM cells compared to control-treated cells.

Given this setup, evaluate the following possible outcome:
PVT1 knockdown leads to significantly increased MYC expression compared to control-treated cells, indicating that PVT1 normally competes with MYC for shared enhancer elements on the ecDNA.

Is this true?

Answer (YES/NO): NO